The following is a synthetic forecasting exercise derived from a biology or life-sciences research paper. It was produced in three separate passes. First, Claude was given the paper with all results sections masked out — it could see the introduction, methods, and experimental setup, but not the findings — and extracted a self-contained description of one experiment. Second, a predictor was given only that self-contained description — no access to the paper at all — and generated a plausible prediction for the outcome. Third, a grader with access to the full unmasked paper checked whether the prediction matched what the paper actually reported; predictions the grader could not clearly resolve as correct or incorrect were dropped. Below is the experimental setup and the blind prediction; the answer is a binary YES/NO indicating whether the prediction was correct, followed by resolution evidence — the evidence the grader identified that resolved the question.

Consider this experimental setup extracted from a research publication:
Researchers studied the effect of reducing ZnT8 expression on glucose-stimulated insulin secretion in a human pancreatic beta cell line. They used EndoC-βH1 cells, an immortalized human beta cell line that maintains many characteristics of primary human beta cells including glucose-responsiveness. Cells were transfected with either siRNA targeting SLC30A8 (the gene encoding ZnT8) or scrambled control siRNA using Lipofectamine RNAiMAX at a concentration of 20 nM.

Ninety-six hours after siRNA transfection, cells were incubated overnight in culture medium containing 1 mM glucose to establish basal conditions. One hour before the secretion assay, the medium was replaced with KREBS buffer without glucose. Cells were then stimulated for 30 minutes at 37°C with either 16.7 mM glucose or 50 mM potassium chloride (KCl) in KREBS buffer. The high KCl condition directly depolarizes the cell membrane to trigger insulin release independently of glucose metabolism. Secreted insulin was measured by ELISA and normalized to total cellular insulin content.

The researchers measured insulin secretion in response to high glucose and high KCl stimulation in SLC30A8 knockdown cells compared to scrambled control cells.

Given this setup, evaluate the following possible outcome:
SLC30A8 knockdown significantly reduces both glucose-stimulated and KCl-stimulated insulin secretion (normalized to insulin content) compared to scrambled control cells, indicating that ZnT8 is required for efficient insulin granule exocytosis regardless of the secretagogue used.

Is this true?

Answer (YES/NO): NO